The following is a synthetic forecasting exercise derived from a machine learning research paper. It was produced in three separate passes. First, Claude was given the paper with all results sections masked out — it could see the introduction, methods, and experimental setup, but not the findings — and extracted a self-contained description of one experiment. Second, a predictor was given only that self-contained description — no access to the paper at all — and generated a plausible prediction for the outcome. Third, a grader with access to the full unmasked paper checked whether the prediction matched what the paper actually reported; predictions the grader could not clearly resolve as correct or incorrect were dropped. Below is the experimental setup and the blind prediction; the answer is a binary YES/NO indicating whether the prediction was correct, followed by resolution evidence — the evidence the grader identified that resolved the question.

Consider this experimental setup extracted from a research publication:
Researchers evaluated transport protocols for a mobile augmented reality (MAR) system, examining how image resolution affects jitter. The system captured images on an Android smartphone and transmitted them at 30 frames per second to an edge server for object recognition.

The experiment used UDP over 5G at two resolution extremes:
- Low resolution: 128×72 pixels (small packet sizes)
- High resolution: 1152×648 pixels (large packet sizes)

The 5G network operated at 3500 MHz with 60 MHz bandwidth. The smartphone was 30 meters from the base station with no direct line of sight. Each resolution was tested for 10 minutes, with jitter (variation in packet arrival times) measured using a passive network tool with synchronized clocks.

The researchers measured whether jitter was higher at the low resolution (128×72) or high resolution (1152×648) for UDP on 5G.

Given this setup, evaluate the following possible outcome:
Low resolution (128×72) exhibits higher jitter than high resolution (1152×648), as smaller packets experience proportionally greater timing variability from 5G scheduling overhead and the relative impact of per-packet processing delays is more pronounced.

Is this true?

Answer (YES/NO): NO